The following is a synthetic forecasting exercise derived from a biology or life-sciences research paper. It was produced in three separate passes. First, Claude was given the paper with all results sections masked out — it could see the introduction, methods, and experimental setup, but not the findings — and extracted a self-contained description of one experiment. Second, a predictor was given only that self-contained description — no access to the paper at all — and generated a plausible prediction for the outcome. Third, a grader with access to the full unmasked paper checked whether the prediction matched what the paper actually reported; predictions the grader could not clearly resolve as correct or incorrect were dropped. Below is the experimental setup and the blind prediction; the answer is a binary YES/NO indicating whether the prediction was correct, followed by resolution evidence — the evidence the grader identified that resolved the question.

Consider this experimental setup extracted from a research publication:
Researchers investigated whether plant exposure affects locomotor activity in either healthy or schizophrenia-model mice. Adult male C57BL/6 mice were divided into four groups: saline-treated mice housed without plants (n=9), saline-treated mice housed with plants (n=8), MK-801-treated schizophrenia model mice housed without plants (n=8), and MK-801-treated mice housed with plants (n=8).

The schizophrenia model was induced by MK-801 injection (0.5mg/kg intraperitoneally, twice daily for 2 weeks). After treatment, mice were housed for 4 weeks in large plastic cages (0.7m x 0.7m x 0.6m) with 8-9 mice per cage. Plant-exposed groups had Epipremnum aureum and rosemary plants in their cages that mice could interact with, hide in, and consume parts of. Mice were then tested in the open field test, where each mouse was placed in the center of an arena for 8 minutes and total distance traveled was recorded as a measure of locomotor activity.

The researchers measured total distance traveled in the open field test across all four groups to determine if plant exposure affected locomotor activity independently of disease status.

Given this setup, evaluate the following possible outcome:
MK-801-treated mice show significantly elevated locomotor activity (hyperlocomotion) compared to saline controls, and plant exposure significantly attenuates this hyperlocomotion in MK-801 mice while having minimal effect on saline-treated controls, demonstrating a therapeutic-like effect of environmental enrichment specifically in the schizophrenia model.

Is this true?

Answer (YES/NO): NO